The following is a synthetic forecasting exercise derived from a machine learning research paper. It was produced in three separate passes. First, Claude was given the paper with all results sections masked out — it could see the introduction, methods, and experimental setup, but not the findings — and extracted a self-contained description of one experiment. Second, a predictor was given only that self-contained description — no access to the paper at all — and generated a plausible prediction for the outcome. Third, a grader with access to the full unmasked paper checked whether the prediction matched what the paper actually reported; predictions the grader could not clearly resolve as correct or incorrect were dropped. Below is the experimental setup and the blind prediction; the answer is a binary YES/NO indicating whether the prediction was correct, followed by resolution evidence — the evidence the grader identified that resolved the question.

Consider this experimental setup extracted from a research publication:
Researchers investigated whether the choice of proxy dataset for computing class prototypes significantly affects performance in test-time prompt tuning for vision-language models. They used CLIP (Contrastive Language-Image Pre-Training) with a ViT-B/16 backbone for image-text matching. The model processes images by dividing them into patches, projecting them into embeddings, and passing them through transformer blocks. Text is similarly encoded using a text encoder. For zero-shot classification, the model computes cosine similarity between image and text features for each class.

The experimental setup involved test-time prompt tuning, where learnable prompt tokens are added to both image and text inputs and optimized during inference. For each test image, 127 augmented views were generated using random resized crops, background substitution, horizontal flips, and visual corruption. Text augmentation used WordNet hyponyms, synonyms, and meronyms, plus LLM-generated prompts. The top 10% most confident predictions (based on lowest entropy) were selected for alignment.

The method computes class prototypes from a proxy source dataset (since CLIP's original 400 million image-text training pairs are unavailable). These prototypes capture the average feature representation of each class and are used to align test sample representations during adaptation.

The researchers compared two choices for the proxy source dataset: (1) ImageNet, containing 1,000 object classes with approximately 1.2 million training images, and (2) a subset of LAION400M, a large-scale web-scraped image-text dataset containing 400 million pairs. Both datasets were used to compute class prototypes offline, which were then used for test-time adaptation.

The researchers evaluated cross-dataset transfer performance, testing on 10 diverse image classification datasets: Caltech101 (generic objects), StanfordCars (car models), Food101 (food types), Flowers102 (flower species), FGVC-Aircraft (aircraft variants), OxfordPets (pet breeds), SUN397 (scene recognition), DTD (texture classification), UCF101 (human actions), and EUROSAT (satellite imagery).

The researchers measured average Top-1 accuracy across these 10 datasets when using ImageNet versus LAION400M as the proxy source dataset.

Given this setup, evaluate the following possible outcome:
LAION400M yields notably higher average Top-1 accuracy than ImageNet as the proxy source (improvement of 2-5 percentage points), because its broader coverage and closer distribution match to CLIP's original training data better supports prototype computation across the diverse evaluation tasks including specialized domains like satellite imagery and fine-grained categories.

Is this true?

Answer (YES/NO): NO